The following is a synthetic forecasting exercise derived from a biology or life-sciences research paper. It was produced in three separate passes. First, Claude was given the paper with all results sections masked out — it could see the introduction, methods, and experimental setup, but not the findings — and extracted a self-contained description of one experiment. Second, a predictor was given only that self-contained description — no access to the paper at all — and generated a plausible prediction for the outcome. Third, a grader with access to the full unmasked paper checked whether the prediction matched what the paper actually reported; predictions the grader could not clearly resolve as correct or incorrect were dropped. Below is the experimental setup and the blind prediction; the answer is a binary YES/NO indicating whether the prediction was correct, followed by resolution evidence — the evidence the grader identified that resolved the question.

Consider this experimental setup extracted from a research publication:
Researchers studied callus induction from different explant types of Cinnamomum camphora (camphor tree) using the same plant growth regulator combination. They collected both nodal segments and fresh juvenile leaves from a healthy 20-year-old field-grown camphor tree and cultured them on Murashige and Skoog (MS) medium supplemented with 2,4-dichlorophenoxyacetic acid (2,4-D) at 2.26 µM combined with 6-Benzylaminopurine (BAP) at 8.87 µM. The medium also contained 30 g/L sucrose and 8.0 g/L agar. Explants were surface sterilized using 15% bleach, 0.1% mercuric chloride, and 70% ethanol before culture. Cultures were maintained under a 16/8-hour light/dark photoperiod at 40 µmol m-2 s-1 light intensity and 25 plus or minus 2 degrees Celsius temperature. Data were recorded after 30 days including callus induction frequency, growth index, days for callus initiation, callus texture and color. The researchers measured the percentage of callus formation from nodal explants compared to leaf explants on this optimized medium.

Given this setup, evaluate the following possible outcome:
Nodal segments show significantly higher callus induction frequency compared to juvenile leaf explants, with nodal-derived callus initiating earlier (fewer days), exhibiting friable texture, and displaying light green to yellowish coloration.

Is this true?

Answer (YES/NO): NO